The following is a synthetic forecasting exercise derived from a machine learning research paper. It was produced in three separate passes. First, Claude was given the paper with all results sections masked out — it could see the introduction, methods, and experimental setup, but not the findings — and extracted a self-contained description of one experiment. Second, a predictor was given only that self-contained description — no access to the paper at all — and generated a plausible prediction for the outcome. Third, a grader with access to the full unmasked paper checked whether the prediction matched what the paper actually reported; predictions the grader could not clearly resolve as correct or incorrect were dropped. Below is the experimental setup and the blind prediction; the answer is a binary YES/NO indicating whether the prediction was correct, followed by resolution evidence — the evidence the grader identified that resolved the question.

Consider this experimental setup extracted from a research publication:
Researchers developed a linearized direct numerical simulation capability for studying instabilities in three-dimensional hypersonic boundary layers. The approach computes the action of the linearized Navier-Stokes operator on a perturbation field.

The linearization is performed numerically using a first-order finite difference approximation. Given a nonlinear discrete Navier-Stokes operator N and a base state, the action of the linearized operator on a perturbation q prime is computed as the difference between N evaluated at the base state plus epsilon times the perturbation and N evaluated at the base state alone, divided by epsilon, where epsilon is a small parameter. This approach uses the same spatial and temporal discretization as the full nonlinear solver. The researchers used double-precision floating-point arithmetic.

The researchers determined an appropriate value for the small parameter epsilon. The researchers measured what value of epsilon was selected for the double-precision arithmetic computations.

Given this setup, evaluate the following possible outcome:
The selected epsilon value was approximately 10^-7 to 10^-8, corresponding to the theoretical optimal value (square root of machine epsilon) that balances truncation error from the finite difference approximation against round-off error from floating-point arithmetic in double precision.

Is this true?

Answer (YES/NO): YES